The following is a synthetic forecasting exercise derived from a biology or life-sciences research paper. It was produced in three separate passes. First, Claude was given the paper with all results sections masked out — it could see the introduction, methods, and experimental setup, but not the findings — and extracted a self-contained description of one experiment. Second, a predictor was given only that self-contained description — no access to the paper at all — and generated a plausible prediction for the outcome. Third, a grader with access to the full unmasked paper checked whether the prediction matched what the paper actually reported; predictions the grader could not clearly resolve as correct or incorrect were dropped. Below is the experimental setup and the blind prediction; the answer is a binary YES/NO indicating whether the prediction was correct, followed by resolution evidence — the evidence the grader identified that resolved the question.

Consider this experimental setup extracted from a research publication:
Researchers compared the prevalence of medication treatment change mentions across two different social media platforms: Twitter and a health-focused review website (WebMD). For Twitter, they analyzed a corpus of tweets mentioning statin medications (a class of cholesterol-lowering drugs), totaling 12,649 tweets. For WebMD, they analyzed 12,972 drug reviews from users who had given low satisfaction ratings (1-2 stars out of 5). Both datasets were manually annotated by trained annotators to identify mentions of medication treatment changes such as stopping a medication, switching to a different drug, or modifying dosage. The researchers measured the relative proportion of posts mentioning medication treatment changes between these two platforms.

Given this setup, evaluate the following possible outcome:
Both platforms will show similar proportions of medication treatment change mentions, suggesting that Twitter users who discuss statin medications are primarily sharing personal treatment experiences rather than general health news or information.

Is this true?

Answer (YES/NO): NO